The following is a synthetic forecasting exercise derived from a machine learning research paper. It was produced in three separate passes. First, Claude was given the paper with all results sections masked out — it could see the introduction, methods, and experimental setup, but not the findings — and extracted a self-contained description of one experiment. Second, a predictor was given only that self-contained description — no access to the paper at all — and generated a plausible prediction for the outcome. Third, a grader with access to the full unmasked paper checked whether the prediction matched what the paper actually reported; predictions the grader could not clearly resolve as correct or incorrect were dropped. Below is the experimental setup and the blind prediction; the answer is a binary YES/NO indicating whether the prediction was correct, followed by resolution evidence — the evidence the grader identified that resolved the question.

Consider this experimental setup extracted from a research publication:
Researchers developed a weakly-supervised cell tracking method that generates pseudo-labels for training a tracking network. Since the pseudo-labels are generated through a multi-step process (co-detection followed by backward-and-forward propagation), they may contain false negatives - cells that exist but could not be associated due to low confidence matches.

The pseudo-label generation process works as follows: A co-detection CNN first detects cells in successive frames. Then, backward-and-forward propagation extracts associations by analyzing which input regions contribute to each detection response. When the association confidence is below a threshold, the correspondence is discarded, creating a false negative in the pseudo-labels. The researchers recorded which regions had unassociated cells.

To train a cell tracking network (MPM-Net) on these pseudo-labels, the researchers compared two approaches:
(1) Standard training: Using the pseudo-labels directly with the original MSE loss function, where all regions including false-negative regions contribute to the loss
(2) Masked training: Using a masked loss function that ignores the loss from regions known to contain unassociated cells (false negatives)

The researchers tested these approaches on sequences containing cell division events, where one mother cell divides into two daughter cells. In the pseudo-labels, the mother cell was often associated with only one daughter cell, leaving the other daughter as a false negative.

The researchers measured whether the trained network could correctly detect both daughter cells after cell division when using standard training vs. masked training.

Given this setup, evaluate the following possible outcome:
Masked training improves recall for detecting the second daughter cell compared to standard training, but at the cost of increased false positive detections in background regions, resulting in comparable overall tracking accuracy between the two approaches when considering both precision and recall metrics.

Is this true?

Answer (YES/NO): NO